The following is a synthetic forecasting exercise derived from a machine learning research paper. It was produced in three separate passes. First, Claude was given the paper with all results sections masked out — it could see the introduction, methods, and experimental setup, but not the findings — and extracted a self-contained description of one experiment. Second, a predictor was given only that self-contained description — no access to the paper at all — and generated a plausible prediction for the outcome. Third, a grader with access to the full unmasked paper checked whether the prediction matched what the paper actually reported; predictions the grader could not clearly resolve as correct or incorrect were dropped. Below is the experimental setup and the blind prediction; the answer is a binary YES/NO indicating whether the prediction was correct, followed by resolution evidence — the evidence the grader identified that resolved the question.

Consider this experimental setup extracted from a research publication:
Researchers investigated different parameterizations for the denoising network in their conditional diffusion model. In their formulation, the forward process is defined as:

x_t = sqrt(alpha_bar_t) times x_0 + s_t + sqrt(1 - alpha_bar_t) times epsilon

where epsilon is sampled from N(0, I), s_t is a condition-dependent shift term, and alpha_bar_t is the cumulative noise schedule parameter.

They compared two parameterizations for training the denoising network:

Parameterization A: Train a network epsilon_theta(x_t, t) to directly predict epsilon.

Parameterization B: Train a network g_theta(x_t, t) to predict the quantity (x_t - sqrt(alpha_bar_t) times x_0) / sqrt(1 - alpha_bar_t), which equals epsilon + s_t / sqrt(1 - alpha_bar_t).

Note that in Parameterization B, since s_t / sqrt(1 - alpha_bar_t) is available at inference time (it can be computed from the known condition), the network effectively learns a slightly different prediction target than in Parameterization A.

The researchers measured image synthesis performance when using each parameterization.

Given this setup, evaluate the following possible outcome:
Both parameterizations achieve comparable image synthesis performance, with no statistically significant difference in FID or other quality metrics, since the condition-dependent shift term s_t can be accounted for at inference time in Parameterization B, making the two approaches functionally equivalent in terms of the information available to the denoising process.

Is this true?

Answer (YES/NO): NO